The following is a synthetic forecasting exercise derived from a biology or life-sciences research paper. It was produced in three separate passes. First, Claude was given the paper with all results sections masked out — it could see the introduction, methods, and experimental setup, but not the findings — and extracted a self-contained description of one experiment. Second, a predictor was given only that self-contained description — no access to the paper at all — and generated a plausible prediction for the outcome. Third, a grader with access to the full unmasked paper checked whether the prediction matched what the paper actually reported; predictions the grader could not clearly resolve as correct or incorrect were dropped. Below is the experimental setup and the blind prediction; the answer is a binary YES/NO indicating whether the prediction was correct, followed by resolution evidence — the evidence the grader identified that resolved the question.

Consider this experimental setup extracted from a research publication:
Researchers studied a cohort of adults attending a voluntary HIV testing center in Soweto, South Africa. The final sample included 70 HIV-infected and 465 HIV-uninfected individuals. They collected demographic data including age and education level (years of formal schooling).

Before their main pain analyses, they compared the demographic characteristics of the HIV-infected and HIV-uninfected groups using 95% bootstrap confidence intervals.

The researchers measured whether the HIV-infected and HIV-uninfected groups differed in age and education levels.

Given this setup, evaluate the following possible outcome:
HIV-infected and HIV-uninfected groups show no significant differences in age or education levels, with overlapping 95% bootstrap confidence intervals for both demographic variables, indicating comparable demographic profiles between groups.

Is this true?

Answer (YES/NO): NO